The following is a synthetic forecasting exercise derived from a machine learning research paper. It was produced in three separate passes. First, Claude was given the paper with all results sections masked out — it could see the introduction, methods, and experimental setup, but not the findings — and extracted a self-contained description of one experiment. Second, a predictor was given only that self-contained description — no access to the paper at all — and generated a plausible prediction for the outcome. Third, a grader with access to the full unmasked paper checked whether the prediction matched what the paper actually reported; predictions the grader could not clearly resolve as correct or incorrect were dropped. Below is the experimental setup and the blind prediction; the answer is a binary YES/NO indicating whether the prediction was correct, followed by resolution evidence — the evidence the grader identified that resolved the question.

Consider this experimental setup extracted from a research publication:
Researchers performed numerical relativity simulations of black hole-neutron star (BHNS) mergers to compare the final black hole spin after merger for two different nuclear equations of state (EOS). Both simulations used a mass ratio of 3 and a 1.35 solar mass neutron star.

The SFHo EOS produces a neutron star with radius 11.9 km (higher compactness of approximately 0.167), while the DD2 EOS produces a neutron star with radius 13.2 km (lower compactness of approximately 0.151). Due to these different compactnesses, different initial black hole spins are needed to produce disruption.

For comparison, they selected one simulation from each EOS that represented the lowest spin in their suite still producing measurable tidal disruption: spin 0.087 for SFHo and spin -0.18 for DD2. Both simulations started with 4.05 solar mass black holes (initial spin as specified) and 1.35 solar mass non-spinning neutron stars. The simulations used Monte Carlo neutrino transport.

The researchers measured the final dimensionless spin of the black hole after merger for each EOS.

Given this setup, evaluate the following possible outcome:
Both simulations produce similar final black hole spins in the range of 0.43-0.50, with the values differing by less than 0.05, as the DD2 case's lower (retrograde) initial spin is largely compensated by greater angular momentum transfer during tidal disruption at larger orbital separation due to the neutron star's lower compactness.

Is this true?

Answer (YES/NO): NO